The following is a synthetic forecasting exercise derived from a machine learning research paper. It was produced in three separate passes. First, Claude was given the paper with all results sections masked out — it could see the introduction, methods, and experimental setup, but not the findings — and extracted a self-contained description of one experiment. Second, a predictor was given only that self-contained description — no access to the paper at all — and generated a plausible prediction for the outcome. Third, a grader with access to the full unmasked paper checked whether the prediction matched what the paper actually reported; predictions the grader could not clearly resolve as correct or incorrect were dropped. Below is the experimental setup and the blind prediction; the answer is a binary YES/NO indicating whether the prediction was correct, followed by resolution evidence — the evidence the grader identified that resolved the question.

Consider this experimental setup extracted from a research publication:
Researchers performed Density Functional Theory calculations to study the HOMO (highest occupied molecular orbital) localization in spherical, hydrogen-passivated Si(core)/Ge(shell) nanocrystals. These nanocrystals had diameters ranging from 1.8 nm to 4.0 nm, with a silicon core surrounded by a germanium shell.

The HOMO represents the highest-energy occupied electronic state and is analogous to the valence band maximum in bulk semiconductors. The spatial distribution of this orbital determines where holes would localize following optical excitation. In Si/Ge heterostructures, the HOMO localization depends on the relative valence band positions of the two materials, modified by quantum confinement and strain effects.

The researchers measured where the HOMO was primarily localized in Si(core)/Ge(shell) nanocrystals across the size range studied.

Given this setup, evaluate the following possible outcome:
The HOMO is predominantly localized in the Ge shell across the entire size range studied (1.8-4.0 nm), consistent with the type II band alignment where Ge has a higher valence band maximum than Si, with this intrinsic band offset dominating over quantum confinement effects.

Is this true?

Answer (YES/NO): YES